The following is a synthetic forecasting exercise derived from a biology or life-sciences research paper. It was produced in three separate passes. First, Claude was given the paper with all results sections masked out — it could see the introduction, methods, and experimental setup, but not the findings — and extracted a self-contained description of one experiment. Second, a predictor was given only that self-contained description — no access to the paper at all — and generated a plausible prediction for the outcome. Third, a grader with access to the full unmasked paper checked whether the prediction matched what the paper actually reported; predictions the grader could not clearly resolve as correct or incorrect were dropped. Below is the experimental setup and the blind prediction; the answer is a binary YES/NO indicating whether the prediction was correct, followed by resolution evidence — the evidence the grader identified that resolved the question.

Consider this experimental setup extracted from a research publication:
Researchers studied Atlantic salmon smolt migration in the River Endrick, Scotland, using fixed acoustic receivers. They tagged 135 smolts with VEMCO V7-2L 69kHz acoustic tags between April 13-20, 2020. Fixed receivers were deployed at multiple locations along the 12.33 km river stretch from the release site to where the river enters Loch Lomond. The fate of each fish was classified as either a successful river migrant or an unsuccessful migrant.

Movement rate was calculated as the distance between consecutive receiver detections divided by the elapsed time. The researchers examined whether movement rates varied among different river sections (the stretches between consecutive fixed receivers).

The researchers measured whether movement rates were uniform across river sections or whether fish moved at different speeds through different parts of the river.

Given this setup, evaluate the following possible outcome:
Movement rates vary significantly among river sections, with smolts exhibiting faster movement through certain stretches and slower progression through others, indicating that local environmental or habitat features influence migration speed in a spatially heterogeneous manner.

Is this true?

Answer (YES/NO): YES